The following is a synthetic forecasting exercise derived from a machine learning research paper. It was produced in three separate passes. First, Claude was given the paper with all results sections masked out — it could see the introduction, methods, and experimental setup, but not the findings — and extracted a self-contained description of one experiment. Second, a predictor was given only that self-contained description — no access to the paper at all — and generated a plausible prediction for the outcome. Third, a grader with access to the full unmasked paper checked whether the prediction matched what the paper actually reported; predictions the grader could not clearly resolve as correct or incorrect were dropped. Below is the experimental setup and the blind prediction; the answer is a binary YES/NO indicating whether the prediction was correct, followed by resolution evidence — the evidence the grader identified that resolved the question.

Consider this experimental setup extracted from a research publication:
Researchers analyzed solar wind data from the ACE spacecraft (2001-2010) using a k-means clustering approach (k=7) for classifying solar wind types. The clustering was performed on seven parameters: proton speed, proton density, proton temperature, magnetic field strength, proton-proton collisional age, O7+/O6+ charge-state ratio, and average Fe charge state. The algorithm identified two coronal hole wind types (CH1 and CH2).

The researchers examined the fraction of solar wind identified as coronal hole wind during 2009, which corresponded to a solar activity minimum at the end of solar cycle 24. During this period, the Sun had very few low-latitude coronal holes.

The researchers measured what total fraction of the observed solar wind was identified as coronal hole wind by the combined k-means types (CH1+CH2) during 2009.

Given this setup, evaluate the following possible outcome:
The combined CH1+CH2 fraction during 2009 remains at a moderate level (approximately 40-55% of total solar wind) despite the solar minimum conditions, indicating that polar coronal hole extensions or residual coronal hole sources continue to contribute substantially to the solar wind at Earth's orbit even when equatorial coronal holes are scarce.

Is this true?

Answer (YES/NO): NO